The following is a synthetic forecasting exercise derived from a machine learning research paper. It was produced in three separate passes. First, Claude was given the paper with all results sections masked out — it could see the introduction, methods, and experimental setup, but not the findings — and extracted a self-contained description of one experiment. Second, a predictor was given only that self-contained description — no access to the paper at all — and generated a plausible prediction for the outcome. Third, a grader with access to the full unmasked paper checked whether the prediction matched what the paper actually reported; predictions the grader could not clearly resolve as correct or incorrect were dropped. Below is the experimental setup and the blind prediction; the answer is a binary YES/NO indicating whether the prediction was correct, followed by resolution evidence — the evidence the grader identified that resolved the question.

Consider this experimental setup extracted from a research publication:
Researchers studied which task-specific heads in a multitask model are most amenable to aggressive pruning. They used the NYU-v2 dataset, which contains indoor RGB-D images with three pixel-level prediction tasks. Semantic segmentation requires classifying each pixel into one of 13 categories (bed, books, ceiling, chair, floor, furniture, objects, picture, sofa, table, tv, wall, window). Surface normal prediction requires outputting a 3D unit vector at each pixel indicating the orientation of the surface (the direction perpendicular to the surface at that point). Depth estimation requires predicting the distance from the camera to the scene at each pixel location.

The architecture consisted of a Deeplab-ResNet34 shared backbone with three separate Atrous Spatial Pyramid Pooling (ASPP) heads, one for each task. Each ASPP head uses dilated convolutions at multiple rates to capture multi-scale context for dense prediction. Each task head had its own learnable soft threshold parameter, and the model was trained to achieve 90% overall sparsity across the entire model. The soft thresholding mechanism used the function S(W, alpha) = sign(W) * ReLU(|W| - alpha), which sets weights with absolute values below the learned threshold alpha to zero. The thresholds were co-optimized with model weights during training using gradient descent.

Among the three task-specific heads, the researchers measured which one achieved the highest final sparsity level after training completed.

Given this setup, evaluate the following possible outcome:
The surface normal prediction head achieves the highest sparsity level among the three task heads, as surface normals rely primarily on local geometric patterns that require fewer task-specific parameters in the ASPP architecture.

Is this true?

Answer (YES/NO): YES